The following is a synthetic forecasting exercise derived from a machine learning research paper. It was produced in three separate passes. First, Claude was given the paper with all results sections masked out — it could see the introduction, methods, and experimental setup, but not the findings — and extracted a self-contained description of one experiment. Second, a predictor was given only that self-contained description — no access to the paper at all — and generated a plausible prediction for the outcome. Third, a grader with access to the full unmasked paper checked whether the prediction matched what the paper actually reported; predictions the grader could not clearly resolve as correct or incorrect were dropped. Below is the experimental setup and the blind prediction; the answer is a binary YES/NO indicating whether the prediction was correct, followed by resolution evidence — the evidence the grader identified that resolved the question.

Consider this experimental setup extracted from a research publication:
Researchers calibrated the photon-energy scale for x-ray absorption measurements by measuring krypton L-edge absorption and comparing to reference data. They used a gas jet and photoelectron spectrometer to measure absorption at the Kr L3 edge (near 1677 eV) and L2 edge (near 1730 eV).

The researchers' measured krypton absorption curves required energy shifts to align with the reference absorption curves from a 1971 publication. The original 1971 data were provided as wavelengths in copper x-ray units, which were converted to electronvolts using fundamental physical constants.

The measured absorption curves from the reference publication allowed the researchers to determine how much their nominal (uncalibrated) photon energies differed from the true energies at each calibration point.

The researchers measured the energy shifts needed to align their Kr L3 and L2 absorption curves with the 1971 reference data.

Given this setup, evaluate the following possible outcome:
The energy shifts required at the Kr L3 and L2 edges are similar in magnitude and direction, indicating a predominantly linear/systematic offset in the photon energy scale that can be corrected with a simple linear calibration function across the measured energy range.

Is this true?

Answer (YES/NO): YES